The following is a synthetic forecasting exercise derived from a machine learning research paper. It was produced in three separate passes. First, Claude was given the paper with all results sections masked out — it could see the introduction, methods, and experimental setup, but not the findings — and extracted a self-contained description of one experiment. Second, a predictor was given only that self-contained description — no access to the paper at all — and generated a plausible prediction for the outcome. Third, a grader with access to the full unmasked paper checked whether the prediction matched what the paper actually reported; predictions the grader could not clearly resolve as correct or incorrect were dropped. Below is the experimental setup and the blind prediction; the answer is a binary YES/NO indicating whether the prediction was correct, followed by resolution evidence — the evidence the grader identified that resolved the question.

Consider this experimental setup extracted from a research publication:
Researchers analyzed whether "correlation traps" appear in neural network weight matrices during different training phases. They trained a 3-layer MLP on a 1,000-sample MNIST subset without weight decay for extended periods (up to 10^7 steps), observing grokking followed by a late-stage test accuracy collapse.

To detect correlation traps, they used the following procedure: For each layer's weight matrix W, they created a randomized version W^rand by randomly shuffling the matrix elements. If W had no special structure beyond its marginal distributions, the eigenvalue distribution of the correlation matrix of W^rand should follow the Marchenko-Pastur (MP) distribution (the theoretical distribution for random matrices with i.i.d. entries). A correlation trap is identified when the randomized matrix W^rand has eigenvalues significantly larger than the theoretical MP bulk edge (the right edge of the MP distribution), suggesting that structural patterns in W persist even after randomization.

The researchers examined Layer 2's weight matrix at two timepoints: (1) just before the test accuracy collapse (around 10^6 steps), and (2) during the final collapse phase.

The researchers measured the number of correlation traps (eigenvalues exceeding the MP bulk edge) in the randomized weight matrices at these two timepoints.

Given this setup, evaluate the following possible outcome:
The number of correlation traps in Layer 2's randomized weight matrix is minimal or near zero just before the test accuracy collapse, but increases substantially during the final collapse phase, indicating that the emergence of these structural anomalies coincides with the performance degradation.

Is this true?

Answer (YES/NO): NO